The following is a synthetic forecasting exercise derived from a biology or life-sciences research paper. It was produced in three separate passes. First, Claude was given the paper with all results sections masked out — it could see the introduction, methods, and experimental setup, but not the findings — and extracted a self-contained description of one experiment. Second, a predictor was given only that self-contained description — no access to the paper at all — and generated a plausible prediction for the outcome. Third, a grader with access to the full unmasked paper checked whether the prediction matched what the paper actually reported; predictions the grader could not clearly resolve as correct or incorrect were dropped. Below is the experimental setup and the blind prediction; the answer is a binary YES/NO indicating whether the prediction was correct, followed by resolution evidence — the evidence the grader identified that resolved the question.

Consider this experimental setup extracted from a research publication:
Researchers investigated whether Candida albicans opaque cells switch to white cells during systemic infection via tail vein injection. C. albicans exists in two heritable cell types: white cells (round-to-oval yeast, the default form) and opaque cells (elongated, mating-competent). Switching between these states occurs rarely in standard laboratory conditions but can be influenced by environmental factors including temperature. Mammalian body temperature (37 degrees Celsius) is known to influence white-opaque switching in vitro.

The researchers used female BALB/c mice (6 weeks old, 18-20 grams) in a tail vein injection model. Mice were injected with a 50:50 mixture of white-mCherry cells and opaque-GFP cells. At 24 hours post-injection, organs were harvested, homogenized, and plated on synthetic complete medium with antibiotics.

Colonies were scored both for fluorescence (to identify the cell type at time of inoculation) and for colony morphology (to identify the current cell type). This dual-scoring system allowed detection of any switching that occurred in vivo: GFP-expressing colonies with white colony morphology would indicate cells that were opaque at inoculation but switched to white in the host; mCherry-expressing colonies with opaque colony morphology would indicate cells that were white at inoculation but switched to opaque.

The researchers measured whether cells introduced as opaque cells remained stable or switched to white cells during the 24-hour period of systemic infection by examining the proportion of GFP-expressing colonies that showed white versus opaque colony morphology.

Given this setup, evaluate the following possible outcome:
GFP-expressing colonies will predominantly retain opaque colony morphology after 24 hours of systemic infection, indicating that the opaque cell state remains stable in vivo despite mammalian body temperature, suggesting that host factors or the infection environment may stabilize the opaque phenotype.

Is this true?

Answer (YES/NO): NO